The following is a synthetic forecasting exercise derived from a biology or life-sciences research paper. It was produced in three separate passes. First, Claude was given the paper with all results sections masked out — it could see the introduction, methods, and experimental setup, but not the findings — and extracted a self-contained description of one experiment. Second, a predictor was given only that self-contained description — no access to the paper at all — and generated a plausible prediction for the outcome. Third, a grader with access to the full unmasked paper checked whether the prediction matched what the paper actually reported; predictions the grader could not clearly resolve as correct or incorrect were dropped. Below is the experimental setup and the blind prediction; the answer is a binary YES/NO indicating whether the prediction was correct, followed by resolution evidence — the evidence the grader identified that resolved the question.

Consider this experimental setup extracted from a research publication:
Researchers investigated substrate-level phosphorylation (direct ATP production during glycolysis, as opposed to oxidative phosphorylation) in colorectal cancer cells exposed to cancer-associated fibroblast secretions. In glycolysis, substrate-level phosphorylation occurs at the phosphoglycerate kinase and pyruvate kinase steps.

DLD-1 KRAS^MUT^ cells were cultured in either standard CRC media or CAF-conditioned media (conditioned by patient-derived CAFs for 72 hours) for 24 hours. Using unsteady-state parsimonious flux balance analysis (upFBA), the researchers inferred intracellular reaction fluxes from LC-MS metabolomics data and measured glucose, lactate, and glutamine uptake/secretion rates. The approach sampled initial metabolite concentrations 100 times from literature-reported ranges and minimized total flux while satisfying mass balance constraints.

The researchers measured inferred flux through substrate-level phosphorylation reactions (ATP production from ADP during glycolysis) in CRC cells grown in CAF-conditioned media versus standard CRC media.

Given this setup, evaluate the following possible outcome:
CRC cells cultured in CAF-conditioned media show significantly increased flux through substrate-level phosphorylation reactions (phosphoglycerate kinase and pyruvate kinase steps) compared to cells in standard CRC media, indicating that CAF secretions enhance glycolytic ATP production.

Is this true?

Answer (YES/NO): YES